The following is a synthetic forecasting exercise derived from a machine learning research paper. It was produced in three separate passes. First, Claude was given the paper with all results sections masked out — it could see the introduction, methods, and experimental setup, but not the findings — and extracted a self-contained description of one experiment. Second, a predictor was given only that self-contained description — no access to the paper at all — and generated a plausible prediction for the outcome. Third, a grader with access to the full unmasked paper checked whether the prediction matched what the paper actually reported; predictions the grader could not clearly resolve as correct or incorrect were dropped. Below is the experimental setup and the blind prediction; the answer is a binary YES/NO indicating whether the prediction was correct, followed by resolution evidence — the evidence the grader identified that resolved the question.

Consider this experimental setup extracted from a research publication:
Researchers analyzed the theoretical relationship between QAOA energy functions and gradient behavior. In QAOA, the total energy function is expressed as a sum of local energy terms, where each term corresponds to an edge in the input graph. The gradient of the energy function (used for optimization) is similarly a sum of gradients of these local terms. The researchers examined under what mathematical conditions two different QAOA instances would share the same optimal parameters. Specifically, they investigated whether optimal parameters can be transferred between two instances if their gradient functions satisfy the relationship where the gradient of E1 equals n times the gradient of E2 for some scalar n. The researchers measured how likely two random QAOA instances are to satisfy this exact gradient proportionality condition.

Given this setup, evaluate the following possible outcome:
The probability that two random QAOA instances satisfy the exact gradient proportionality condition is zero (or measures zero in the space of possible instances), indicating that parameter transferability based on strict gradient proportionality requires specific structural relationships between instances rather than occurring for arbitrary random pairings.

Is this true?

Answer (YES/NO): YES